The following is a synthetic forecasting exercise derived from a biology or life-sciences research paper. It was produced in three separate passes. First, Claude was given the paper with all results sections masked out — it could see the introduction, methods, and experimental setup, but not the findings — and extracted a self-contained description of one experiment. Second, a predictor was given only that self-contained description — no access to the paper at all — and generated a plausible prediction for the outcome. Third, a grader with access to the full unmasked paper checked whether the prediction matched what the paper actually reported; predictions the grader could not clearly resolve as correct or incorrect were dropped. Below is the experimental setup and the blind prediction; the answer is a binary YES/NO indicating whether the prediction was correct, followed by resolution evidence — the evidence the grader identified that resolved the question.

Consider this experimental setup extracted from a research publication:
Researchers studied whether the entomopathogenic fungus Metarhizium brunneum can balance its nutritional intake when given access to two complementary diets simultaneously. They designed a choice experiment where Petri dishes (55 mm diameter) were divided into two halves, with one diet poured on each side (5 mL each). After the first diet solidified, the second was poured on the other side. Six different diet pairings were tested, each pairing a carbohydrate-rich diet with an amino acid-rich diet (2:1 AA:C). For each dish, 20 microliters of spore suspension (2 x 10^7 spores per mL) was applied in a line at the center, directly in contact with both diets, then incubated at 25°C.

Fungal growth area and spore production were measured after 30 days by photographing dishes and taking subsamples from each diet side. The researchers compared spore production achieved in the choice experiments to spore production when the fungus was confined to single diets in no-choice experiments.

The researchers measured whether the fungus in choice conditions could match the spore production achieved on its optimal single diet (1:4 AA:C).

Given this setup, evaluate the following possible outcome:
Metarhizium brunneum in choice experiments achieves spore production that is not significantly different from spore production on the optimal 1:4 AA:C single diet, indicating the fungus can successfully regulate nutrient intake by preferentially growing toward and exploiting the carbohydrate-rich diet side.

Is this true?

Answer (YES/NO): YES